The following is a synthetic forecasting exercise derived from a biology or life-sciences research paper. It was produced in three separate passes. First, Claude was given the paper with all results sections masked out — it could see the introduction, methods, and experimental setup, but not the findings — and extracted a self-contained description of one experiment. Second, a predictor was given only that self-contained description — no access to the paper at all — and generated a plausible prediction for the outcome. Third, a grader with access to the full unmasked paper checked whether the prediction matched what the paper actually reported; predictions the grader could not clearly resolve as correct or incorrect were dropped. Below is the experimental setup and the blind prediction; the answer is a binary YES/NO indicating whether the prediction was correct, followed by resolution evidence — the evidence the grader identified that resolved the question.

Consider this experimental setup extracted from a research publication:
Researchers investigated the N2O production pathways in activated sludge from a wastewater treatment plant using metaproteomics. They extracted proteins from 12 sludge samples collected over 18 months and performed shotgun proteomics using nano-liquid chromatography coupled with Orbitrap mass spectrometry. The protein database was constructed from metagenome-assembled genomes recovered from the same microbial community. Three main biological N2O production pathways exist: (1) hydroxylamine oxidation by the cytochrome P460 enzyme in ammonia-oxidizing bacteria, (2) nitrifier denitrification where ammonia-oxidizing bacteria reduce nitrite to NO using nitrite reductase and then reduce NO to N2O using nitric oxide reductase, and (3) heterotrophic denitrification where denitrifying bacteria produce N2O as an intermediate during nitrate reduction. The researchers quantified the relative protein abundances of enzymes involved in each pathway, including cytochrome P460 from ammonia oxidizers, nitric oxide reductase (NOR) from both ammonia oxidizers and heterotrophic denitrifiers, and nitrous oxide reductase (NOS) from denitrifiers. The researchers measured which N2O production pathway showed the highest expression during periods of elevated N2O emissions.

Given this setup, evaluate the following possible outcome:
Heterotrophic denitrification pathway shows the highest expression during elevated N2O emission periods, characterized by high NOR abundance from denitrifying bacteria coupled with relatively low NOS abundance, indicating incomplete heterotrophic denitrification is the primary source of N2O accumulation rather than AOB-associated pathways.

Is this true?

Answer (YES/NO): NO